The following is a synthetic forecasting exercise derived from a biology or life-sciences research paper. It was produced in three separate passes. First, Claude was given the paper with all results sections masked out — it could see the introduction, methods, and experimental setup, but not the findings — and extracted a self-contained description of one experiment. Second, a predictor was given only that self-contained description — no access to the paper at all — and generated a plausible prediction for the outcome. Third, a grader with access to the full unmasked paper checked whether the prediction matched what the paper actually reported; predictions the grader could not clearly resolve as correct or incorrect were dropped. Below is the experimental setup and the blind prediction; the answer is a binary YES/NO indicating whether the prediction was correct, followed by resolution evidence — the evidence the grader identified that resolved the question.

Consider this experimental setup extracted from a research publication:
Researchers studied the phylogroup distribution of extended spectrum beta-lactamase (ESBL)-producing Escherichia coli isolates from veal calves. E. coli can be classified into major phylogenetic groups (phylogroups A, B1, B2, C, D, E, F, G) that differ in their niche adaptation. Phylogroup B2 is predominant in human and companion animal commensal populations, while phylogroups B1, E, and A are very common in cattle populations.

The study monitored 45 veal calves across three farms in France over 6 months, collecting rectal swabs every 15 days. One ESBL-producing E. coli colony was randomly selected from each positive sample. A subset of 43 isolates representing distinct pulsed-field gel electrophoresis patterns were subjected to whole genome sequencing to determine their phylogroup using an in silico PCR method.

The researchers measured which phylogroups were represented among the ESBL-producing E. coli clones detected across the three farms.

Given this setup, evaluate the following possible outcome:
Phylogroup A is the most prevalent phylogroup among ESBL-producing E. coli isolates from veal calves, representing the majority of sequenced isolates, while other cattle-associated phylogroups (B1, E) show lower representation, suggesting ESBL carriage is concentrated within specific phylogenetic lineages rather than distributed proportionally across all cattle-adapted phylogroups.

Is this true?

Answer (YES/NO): YES